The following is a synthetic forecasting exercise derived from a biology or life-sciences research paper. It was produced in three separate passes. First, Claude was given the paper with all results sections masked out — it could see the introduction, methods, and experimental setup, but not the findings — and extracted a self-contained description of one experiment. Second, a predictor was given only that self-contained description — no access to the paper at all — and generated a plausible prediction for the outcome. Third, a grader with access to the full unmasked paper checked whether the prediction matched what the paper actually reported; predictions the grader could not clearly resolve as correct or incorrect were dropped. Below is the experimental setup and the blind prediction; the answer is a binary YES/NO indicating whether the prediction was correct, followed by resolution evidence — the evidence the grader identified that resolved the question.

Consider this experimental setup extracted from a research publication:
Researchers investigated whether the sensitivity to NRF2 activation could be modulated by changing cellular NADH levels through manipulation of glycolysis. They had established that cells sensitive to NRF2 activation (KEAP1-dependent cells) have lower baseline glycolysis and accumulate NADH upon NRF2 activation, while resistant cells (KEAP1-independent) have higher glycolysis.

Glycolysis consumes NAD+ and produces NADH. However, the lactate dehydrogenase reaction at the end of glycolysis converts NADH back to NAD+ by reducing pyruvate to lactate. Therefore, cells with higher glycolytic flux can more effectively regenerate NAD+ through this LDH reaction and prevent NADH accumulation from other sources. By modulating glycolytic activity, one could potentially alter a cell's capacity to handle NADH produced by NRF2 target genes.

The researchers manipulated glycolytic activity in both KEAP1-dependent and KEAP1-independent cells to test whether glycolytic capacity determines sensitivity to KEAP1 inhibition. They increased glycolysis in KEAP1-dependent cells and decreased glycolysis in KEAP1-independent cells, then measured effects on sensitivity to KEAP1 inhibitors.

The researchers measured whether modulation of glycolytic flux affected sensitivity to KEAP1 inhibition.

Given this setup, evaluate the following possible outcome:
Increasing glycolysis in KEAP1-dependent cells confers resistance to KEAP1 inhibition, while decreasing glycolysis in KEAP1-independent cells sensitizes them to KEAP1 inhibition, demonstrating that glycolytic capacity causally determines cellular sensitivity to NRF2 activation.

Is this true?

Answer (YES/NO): YES